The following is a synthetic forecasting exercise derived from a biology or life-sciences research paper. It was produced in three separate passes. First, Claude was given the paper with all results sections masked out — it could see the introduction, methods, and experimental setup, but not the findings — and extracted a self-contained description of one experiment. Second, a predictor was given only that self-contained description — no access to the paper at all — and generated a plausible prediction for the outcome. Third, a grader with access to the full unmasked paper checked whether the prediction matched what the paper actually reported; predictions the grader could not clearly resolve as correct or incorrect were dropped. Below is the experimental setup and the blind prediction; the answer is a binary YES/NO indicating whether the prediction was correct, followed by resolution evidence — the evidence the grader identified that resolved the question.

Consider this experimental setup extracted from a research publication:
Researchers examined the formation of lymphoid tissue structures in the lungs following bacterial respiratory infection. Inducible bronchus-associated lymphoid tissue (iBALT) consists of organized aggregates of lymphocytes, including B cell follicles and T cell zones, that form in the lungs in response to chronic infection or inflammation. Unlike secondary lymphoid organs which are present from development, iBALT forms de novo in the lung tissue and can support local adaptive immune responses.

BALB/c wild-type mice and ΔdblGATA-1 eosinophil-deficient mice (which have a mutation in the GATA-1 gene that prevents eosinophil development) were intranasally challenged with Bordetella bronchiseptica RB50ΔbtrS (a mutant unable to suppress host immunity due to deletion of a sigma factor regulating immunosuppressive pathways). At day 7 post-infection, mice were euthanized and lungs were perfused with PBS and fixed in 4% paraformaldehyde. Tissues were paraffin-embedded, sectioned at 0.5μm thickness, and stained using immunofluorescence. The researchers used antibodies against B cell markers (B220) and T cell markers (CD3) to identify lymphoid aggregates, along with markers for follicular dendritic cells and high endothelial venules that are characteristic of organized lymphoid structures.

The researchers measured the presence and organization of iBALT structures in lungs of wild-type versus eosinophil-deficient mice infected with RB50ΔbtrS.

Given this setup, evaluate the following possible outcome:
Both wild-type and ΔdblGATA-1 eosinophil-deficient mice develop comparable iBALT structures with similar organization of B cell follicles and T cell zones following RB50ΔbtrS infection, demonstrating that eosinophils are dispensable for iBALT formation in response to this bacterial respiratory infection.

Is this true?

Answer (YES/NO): NO